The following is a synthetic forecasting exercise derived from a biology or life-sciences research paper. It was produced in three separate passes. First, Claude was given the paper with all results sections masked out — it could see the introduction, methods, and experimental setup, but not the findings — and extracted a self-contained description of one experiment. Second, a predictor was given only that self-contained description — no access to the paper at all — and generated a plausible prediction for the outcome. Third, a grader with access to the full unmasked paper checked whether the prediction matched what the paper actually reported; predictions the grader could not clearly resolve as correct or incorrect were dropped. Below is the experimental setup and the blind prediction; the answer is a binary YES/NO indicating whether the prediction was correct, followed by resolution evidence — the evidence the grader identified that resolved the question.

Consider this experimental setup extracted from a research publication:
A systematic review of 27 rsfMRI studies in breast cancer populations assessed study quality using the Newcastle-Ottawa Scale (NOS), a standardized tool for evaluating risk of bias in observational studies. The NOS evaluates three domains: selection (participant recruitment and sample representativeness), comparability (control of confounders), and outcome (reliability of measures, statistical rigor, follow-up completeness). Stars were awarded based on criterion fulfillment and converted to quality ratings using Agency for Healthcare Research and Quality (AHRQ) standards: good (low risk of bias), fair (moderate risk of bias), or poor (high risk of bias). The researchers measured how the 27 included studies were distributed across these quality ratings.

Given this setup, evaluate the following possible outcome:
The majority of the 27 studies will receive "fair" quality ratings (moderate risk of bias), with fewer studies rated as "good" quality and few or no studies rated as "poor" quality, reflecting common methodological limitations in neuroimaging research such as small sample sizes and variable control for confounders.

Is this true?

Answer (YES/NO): NO